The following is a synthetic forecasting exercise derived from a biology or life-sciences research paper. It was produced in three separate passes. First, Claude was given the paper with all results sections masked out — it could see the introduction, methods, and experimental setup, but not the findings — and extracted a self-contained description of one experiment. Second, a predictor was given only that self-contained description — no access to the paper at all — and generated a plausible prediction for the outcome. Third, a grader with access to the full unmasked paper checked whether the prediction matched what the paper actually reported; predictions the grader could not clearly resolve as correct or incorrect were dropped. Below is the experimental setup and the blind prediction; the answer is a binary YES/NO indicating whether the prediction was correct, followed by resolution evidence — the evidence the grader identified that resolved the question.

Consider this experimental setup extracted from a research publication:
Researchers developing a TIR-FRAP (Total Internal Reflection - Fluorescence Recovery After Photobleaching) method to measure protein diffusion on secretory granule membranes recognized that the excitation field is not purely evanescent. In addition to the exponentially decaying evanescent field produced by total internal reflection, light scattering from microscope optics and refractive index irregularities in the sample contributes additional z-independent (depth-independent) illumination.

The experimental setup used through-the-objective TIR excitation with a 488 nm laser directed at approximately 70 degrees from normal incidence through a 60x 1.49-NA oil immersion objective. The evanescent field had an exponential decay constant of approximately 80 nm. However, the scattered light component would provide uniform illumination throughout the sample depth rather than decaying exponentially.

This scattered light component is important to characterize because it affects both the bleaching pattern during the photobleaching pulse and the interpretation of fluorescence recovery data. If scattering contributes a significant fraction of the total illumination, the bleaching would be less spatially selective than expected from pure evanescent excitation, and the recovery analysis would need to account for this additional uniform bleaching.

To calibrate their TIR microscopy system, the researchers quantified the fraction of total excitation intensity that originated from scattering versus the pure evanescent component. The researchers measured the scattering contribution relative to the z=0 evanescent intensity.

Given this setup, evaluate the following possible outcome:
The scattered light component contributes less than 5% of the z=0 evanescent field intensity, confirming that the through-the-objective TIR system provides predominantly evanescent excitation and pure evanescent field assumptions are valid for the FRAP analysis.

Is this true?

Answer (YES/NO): NO